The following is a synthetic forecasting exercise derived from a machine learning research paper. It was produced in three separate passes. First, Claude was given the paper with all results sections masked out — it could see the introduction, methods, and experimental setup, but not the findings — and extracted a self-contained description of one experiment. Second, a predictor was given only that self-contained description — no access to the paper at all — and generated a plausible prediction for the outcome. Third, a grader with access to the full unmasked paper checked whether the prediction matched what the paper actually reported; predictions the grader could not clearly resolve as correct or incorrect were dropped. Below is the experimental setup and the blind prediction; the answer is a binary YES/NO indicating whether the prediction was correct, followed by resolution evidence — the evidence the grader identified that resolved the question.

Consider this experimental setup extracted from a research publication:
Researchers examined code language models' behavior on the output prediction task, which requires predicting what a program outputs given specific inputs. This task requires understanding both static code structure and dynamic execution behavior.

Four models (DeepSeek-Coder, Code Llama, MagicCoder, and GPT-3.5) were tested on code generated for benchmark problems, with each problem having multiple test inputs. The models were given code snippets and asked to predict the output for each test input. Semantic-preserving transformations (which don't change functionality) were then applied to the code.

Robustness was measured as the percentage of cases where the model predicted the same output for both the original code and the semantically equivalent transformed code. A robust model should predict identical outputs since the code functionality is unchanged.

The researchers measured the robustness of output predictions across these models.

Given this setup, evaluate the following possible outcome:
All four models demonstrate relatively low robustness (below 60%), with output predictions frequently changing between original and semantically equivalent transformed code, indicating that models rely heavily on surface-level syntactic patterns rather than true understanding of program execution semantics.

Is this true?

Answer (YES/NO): NO